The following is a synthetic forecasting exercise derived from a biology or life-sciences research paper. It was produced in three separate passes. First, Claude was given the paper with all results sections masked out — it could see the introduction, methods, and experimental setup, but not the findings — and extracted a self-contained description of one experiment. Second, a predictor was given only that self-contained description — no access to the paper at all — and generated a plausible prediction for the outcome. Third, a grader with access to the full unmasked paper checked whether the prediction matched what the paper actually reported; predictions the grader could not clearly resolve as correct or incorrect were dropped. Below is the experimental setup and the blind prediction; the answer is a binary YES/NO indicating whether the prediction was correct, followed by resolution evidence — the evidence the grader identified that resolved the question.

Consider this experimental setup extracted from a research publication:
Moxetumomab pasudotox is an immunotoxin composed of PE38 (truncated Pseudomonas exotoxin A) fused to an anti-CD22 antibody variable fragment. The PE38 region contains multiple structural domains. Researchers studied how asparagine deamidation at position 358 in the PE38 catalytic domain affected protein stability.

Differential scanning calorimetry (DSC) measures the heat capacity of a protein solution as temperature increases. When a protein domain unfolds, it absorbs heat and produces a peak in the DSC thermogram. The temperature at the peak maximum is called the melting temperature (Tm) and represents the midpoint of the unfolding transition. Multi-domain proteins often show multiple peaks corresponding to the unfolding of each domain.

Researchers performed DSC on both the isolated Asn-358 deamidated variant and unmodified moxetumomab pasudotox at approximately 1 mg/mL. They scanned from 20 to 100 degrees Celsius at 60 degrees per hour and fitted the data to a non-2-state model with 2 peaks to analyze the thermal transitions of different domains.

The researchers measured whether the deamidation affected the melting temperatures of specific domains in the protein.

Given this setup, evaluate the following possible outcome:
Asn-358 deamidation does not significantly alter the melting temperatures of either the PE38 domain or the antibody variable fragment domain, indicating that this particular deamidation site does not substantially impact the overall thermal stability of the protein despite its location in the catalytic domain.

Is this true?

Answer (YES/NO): NO